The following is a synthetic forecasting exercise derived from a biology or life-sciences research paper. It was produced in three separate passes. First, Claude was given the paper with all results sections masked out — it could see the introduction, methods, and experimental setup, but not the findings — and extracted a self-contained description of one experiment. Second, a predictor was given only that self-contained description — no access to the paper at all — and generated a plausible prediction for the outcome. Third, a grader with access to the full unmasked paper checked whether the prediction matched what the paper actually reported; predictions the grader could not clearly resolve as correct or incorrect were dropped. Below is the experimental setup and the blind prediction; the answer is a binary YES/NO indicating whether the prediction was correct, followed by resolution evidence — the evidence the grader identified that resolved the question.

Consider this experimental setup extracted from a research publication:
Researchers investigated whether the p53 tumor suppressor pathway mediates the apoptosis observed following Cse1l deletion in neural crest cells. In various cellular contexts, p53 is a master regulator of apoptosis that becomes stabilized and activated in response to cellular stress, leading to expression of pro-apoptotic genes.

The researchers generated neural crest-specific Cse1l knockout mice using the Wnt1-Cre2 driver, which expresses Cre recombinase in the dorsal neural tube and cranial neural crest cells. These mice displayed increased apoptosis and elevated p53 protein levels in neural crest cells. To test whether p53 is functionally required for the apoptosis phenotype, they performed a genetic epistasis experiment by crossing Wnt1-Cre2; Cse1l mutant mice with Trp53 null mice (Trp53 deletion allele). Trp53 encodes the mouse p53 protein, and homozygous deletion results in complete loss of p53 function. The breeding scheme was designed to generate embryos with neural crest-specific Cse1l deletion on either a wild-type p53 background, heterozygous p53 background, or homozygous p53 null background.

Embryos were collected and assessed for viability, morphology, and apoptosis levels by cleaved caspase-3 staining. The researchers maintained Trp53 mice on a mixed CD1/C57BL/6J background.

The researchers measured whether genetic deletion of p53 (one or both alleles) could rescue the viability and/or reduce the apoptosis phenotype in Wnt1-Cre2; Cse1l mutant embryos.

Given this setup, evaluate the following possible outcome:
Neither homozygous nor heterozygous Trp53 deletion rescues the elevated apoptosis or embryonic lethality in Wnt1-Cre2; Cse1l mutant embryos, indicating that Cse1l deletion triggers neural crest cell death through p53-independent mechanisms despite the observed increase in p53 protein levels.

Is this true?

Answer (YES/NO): NO